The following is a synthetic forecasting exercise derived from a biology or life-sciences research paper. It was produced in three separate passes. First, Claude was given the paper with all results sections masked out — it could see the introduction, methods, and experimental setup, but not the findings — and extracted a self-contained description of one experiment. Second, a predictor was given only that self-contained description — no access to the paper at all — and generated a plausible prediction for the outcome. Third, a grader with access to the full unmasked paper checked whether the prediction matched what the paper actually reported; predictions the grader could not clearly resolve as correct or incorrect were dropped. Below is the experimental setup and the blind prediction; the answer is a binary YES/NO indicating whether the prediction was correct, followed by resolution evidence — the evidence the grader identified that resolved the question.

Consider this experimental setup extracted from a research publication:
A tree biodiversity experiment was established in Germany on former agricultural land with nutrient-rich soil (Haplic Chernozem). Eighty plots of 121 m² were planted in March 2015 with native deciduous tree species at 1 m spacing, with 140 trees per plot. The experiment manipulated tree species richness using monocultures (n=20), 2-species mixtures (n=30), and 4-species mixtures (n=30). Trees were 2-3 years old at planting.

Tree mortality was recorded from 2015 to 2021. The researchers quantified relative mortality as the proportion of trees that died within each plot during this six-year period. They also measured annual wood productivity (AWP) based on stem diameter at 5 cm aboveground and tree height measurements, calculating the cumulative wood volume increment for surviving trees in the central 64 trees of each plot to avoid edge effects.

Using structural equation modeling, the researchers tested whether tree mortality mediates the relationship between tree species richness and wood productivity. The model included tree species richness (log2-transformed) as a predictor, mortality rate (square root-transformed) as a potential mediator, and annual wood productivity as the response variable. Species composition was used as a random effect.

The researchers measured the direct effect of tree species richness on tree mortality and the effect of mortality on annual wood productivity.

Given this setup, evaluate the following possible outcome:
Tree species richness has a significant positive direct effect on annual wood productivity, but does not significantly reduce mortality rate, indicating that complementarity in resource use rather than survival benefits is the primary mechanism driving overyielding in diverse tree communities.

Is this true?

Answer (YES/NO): NO